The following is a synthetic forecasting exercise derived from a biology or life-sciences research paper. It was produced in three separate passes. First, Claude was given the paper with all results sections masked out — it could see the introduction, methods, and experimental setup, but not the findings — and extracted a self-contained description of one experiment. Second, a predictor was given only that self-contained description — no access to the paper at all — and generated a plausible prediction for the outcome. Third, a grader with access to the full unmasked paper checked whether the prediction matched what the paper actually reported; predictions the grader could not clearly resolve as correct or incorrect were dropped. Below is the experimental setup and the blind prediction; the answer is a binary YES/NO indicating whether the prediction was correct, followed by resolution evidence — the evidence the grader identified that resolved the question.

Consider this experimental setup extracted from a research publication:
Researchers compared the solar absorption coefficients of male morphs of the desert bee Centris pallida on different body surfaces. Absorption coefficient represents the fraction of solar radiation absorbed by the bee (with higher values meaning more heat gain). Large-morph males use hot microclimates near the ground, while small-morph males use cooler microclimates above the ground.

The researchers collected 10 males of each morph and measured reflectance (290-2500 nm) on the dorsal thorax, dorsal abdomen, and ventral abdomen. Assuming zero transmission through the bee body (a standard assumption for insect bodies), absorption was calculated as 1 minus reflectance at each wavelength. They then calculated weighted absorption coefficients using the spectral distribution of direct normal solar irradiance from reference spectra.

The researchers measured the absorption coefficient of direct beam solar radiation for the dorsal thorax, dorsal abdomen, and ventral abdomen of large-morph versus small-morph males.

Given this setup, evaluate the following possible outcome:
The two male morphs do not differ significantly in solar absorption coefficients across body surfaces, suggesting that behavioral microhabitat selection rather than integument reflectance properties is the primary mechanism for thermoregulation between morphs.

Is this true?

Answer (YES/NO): NO